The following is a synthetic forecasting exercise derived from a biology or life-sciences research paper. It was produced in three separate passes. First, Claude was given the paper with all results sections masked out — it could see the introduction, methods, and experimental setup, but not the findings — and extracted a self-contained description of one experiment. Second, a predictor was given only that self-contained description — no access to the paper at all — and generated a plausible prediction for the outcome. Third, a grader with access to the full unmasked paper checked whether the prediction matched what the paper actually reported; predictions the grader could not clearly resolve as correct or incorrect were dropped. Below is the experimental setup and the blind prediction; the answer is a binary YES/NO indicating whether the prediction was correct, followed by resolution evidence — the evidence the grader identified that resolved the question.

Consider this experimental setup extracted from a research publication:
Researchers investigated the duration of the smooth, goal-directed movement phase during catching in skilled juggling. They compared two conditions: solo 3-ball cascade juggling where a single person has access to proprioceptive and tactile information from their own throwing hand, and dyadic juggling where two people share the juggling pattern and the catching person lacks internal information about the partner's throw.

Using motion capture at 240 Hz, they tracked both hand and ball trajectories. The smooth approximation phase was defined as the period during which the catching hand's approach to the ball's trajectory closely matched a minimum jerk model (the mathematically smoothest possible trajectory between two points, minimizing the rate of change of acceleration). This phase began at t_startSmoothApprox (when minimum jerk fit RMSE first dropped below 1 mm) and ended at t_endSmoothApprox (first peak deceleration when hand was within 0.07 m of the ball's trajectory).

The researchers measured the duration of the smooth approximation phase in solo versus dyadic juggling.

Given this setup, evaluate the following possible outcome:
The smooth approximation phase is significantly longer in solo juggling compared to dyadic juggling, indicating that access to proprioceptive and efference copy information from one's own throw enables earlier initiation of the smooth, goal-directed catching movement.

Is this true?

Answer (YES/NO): YES